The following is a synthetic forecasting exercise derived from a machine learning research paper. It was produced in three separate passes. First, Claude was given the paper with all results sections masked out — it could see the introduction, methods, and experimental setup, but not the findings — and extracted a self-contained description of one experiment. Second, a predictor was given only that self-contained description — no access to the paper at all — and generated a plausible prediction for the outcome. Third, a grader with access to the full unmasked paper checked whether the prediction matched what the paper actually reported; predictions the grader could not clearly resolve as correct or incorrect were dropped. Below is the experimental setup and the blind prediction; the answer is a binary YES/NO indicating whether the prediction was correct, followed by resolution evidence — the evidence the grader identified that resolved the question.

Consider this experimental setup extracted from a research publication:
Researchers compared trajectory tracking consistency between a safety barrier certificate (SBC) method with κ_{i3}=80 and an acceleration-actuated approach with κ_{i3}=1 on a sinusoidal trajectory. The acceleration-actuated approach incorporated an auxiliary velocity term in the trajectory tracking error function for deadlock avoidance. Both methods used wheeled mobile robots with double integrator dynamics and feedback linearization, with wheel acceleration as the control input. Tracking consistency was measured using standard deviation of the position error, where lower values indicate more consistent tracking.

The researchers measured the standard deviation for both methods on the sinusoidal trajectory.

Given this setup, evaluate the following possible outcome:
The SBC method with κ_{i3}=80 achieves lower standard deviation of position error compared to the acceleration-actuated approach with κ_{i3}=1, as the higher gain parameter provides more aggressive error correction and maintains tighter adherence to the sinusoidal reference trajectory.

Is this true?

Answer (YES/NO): YES